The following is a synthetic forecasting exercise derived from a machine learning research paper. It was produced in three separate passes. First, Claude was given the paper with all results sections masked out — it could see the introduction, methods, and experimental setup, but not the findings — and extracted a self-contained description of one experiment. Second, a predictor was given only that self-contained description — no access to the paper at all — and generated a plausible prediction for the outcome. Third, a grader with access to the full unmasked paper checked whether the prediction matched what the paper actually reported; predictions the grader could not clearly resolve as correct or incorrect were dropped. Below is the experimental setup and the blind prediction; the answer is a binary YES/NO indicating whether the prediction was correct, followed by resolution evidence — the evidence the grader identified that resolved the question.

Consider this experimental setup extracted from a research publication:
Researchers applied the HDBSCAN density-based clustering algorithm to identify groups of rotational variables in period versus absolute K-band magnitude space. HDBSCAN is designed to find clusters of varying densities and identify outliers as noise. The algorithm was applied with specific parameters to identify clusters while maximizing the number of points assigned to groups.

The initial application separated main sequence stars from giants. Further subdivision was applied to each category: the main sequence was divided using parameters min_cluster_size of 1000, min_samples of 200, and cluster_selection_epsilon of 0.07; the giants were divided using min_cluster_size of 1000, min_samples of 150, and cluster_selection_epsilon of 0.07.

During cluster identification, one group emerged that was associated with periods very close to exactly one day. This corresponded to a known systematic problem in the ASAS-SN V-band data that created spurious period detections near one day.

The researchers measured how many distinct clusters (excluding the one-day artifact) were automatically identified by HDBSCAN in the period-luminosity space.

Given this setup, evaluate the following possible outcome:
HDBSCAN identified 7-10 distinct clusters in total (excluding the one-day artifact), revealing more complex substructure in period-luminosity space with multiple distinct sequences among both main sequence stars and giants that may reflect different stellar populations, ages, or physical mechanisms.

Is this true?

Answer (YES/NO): NO